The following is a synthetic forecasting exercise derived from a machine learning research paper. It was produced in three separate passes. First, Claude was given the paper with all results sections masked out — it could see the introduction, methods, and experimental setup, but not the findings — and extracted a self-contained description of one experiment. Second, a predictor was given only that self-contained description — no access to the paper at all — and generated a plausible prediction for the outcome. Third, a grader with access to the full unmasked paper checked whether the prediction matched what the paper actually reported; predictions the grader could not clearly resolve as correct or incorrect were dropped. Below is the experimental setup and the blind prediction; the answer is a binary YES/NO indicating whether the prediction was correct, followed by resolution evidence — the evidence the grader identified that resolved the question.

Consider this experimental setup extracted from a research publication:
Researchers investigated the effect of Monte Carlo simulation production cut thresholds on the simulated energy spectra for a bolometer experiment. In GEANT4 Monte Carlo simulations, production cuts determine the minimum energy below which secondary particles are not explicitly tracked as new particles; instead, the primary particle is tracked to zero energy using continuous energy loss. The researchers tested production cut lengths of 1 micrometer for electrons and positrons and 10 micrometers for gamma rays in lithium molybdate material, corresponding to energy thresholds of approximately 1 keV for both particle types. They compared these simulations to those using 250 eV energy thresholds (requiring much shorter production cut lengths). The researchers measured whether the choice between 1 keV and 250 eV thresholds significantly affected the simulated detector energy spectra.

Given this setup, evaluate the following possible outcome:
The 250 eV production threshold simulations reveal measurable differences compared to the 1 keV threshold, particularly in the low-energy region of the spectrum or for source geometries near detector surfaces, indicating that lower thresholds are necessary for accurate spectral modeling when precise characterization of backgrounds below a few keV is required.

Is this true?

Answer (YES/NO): NO